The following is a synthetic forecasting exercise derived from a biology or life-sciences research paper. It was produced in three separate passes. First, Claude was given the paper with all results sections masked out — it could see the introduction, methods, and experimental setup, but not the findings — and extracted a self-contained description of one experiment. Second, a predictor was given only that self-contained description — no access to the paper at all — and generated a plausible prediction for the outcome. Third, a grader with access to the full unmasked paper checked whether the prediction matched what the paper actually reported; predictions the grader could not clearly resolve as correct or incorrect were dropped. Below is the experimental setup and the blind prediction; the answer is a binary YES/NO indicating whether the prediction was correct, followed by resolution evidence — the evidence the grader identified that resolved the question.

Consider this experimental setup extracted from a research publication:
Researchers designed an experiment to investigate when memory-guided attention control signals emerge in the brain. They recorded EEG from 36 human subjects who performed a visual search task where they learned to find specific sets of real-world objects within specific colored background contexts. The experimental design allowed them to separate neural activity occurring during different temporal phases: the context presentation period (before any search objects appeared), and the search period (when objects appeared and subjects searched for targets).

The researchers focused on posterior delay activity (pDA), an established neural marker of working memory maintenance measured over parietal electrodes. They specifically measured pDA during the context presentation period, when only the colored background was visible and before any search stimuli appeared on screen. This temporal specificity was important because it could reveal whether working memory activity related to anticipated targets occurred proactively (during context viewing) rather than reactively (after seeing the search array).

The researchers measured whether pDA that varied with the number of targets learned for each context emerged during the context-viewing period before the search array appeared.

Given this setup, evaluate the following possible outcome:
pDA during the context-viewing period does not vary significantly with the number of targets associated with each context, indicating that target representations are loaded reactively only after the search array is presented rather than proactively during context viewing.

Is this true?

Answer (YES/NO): NO